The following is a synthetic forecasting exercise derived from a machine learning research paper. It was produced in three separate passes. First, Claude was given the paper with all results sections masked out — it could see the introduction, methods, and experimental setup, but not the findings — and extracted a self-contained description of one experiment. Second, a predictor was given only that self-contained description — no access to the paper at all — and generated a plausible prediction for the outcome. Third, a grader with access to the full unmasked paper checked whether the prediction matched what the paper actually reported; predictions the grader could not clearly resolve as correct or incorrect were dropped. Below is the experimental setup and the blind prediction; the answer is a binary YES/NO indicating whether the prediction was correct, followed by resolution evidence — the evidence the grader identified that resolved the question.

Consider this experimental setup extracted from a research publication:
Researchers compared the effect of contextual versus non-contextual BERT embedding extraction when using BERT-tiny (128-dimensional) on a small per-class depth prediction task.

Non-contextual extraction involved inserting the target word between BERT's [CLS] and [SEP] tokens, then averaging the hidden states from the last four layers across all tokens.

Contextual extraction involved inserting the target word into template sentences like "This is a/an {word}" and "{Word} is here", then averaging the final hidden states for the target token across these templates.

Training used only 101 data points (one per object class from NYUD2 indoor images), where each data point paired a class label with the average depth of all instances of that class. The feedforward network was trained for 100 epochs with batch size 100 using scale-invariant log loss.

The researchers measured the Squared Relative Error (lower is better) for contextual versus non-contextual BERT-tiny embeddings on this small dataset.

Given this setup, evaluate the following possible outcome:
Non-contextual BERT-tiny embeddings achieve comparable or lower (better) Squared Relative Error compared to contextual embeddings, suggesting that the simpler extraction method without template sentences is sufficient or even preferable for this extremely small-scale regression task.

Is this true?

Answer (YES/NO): NO